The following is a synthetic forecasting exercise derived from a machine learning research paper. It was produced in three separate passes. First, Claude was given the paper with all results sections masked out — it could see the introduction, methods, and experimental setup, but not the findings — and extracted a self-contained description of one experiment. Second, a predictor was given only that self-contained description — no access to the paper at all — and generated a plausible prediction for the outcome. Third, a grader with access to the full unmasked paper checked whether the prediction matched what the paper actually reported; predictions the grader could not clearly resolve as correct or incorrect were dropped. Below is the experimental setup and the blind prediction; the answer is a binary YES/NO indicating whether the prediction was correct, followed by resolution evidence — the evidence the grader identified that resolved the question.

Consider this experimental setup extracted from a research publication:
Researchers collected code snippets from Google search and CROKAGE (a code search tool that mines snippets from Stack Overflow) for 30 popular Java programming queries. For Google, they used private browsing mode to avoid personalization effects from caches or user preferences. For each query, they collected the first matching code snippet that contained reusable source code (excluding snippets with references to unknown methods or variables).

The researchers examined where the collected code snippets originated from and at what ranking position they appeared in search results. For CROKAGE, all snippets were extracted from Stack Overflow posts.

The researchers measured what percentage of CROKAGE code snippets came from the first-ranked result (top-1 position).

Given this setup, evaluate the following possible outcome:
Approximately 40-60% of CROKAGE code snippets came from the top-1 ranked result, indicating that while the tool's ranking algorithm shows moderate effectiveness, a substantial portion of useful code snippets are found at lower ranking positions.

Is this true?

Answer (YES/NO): YES